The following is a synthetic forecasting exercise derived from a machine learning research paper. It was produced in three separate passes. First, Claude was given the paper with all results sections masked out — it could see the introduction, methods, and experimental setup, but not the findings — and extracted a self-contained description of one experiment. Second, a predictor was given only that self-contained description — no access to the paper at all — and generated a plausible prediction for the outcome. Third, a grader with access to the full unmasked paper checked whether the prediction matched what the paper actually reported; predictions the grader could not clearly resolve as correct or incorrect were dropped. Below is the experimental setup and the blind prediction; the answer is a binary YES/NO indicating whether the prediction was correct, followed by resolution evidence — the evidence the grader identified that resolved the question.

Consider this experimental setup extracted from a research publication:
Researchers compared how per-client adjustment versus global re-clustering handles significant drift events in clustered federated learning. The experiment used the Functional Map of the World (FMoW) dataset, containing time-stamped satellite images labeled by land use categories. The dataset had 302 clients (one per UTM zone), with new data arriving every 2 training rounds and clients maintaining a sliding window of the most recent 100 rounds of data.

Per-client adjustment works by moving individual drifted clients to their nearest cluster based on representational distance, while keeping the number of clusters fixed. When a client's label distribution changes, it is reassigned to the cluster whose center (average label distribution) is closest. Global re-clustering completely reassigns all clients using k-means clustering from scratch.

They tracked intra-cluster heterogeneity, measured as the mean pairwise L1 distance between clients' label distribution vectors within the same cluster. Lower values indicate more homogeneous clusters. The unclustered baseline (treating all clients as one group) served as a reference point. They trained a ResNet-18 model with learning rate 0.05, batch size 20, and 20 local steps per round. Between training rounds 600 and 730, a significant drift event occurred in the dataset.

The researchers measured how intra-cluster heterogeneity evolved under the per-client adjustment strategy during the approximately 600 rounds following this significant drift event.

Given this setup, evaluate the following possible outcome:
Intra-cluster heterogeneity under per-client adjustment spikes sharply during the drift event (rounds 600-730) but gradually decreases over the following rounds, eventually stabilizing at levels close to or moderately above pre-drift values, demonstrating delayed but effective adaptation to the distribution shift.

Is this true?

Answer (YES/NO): NO